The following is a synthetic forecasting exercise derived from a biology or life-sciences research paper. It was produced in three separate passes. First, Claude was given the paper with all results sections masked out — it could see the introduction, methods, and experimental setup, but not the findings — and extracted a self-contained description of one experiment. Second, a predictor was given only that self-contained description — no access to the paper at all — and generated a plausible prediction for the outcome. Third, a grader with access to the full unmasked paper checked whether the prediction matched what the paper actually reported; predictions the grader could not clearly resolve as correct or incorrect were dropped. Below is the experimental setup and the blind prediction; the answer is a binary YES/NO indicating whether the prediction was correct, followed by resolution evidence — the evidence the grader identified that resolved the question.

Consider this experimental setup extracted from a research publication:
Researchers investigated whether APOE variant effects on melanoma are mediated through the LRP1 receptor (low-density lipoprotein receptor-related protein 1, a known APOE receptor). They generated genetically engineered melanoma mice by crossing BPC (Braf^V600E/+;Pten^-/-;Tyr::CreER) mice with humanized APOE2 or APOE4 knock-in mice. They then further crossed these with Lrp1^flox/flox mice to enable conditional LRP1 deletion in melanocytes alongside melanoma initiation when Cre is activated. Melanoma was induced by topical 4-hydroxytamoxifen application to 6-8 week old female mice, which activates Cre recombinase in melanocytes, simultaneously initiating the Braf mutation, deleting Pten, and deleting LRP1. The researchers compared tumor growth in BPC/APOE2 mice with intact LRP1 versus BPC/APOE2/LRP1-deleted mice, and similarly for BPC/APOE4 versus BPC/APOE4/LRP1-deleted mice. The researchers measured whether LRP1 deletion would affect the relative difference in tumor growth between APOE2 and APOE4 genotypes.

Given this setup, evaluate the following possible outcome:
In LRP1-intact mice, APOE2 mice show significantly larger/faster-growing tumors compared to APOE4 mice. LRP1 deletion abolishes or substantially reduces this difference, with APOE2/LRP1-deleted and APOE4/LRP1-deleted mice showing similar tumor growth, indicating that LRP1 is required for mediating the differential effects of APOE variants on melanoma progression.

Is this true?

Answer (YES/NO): YES